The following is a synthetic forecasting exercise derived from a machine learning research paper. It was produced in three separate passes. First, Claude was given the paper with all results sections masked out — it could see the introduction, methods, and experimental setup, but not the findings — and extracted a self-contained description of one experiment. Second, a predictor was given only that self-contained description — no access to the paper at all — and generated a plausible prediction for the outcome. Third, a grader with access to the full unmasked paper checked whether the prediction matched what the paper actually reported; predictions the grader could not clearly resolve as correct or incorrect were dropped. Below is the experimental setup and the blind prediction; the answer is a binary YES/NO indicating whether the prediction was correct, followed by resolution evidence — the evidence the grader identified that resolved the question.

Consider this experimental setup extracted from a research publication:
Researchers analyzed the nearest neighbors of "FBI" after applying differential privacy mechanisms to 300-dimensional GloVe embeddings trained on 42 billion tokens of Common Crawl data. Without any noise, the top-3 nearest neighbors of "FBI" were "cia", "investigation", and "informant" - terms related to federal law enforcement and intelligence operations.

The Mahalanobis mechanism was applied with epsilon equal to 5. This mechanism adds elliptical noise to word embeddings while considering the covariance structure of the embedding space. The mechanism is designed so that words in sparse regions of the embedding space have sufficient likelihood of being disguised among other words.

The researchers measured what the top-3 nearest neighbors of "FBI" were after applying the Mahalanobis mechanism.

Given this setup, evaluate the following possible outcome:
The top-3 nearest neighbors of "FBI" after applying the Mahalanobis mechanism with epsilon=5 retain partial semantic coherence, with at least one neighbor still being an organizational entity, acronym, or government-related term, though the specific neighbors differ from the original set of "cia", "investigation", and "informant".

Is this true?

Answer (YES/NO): YES